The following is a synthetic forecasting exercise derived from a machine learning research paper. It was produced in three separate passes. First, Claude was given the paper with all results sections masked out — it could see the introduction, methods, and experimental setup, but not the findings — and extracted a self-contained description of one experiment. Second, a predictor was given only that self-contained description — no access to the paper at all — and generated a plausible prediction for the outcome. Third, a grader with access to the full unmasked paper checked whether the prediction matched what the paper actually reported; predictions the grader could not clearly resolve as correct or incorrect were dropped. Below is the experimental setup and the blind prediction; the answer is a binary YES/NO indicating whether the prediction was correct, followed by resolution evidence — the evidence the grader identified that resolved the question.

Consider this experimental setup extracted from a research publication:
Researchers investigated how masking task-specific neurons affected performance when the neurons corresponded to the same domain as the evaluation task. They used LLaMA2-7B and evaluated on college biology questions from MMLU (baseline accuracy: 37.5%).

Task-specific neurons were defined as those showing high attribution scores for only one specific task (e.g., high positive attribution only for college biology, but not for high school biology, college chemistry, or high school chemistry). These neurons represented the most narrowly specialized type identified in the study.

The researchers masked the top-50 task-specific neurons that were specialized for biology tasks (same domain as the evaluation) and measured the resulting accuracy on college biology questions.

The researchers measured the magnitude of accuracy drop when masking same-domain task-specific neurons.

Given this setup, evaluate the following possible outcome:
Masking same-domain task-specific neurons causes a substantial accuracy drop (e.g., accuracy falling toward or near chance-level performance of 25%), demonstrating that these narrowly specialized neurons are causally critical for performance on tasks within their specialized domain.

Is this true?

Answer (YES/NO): NO